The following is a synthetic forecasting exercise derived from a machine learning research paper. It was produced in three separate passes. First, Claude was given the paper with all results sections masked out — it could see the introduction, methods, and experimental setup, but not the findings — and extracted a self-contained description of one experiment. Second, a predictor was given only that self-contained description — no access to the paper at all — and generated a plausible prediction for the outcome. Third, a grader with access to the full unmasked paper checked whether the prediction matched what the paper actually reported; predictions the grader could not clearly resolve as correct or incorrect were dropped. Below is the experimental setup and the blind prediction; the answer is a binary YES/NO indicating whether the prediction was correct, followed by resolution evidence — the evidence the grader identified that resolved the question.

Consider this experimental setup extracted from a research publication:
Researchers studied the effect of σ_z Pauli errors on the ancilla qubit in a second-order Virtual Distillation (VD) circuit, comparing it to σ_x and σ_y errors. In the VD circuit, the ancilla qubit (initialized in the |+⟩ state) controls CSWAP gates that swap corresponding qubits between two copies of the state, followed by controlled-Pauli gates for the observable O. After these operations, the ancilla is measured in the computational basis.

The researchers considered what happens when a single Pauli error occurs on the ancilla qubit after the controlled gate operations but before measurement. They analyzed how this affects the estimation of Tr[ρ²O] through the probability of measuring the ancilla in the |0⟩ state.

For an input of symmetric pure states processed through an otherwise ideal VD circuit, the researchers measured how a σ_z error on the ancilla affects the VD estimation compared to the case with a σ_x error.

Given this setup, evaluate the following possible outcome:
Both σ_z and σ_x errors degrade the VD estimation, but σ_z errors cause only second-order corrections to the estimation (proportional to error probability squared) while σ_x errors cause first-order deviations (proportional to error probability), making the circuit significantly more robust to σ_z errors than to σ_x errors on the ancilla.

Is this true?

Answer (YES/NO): NO